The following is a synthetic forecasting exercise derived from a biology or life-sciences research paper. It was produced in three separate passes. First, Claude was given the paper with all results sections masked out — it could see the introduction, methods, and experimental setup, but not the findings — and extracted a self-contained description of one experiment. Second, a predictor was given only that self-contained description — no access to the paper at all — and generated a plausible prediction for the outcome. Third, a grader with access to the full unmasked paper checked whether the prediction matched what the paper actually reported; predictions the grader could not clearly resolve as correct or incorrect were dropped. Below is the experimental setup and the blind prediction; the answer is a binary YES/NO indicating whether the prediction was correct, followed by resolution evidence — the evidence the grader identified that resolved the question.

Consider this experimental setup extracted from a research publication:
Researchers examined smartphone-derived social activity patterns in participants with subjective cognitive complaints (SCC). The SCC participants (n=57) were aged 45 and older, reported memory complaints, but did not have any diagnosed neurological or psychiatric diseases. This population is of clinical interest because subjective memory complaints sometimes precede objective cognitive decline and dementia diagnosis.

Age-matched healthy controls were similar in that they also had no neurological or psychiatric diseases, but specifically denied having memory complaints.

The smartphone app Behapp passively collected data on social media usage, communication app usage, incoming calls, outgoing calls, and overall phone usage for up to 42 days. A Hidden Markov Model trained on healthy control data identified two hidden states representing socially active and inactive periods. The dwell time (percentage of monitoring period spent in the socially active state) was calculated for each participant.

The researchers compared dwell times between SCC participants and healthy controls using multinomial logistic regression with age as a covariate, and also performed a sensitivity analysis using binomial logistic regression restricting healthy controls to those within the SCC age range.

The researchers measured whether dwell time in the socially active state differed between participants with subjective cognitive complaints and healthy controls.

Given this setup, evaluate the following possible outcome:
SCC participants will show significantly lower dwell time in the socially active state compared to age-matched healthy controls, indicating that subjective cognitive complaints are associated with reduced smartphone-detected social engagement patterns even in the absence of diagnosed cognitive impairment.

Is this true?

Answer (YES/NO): NO